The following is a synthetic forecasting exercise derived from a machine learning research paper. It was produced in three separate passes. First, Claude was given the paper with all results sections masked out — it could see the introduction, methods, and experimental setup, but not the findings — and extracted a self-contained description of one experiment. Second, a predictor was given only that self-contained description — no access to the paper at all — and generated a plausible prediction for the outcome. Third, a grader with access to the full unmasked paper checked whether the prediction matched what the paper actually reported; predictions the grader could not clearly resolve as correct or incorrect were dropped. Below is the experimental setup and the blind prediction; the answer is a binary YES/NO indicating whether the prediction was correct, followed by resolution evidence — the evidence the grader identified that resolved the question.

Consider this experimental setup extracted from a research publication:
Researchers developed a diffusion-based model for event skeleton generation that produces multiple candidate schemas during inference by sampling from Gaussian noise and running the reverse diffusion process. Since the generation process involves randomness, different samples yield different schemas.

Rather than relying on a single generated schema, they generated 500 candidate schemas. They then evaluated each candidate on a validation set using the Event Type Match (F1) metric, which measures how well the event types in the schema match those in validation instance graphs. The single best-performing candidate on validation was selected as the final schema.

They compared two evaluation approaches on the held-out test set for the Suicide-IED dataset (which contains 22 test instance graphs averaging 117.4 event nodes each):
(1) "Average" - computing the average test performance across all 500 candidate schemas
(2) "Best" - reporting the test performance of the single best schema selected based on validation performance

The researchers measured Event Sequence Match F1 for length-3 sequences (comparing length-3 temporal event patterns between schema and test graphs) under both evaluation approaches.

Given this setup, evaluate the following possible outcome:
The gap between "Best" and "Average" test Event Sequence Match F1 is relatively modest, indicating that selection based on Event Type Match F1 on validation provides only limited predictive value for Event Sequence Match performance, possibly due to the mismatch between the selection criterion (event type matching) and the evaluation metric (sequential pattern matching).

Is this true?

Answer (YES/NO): NO